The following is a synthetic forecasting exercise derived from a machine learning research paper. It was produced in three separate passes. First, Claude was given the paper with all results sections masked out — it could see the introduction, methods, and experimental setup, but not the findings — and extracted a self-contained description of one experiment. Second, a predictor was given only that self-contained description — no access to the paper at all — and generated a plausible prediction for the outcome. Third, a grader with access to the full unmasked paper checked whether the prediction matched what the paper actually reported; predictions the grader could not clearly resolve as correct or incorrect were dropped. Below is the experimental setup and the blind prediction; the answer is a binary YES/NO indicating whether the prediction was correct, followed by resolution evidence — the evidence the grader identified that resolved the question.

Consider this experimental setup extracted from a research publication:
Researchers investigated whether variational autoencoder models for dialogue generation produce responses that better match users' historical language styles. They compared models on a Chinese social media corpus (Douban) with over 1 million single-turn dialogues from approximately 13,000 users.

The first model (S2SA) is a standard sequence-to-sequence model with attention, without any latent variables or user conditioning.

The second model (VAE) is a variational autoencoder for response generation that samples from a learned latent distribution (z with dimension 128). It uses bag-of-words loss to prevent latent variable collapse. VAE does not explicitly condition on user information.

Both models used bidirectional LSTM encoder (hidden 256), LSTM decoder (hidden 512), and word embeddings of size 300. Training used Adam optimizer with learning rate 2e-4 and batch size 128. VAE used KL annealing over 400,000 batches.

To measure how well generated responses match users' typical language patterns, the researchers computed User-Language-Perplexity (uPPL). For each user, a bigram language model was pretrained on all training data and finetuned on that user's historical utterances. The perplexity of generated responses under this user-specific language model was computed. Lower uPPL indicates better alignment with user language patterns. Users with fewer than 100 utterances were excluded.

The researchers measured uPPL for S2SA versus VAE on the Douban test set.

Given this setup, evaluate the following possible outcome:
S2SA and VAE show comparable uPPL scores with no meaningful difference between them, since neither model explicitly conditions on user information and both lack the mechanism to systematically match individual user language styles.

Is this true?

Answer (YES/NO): NO